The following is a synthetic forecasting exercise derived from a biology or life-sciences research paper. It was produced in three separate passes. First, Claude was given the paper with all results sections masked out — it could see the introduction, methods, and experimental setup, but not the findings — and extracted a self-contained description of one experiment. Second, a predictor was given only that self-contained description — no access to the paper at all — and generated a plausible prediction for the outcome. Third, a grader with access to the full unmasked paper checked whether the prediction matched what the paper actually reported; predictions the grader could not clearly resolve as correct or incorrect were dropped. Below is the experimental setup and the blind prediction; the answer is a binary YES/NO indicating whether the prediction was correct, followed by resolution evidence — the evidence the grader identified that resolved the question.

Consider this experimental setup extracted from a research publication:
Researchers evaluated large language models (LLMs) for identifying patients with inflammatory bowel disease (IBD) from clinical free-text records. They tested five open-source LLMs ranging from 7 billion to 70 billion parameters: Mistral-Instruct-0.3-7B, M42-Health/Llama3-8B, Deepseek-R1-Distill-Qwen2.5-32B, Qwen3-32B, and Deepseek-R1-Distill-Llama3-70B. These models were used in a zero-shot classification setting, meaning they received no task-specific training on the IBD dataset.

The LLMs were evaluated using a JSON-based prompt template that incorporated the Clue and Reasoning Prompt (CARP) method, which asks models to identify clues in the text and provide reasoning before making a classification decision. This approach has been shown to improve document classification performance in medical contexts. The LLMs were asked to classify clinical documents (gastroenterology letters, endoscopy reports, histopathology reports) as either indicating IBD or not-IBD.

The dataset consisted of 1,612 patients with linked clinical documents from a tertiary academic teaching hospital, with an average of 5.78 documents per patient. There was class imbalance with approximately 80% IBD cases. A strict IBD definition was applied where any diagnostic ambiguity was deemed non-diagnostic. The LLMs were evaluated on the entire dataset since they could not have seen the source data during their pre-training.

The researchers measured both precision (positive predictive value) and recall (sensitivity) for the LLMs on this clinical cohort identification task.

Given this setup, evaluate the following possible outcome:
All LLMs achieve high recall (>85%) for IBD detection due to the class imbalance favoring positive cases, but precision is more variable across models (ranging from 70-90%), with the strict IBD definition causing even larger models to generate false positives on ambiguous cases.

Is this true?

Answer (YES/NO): NO